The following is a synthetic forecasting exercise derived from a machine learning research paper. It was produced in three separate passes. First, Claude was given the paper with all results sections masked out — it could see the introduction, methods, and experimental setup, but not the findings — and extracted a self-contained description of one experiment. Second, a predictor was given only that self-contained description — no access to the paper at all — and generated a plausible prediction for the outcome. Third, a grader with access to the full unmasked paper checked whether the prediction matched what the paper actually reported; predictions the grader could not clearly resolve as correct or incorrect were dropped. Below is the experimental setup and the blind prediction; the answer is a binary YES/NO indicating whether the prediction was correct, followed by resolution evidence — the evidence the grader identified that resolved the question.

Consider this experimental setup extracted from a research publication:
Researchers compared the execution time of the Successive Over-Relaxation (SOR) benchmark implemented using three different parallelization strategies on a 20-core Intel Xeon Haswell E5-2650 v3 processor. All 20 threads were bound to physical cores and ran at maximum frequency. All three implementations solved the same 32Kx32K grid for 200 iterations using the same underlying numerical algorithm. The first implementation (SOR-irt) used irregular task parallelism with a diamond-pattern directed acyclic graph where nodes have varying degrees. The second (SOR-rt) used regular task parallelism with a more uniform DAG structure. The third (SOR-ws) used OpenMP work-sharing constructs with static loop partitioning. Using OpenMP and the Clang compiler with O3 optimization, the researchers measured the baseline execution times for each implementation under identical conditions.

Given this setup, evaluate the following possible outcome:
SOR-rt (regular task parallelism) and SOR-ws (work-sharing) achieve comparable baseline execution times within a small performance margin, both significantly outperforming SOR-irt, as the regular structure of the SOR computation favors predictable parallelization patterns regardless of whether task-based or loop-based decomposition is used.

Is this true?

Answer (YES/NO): NO